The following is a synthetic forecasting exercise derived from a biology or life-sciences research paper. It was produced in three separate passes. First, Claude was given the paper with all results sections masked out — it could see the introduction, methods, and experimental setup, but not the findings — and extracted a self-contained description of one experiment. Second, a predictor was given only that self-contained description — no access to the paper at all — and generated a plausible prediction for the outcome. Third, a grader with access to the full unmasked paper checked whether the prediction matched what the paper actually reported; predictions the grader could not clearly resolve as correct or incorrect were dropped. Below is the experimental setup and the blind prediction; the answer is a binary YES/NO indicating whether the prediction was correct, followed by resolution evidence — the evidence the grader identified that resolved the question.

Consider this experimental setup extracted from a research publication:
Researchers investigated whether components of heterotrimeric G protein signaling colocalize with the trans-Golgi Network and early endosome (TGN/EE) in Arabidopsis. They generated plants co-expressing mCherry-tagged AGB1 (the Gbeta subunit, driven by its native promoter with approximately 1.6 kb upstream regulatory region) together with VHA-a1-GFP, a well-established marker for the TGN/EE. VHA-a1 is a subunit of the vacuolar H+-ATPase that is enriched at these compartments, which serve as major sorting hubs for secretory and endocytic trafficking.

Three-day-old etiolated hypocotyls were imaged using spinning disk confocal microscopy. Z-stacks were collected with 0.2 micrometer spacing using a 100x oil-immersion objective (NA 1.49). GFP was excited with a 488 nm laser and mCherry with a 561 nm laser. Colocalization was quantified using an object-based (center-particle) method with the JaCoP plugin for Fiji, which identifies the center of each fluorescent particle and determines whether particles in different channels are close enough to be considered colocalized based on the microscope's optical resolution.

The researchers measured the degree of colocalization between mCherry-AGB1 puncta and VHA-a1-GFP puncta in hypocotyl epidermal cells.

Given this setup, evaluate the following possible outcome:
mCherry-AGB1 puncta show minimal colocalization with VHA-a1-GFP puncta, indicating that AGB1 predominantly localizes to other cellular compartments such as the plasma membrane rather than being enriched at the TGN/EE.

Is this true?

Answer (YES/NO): YES